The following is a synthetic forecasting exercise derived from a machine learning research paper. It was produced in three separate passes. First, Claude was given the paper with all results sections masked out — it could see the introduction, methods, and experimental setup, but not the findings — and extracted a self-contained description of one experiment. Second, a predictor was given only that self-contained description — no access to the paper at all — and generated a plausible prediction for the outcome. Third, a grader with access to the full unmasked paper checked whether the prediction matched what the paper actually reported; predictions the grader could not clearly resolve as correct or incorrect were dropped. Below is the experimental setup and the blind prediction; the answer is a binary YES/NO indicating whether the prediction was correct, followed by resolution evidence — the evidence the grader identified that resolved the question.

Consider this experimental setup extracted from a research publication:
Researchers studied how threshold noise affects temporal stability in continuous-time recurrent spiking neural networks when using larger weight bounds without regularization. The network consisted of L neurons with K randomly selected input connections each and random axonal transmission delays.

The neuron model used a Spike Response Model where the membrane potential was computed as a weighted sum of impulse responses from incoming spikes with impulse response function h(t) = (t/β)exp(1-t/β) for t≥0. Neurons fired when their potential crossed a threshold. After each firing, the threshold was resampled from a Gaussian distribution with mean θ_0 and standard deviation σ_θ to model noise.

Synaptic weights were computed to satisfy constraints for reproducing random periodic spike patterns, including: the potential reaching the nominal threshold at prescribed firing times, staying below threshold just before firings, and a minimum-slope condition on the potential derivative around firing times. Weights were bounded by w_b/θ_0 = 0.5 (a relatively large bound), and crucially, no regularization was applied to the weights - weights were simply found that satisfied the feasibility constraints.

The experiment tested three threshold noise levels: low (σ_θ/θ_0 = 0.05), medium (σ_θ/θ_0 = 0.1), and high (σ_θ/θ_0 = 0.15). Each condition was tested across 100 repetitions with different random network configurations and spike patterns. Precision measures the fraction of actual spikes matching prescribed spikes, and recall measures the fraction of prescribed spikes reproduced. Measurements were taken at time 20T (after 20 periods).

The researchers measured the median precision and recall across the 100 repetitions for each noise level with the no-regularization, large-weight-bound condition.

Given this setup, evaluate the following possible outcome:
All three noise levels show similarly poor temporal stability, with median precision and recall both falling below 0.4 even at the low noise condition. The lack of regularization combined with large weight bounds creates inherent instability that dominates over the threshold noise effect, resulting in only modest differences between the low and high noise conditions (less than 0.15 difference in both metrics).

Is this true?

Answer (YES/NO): YES